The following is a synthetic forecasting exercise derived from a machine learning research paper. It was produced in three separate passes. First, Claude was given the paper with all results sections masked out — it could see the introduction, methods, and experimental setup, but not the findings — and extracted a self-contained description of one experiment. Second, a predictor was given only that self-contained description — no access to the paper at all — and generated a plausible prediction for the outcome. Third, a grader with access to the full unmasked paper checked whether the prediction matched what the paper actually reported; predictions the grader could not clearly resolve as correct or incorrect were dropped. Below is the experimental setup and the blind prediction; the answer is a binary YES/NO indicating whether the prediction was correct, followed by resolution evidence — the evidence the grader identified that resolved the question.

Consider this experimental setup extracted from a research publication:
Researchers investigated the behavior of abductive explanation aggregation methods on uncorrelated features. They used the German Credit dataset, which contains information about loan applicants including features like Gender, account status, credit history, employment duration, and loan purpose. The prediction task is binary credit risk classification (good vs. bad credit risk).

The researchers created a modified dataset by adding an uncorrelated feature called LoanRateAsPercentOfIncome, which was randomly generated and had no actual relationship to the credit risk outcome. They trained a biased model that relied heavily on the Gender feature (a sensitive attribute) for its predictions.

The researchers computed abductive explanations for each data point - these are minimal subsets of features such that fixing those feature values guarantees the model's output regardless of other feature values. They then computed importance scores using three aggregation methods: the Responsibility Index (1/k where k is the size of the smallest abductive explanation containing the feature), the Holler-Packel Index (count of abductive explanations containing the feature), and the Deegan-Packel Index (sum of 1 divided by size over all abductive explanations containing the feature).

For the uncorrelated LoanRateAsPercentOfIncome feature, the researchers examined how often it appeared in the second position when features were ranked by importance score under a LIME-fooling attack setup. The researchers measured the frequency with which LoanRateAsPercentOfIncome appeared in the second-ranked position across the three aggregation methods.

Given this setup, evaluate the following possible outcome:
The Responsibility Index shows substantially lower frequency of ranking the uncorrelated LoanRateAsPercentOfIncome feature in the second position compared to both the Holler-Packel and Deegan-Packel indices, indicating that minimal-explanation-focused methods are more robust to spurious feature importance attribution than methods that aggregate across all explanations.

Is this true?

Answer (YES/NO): YES